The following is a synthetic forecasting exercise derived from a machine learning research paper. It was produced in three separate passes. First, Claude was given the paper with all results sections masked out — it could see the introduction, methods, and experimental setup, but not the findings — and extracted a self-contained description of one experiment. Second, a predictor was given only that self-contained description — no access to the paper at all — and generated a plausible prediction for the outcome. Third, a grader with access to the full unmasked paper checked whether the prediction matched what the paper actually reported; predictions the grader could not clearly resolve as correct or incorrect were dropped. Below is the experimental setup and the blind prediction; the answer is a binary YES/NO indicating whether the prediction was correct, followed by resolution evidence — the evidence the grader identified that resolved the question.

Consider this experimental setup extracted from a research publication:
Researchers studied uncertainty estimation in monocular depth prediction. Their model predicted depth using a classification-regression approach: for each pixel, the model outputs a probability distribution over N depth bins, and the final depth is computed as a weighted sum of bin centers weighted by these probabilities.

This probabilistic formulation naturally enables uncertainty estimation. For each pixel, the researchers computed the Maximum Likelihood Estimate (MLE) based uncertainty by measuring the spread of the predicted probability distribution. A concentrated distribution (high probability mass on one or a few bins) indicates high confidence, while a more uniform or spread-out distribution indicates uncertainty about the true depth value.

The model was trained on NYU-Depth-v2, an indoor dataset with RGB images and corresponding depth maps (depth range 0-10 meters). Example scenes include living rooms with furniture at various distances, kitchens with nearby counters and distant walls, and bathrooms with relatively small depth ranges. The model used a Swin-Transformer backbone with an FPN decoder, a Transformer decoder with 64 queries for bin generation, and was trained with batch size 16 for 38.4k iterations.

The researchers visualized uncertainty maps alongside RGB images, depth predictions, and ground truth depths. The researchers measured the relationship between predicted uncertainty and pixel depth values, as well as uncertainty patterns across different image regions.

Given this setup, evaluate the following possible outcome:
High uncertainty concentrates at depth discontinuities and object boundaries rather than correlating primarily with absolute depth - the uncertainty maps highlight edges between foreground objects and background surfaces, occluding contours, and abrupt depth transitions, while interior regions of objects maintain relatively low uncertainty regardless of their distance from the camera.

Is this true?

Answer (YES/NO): NO